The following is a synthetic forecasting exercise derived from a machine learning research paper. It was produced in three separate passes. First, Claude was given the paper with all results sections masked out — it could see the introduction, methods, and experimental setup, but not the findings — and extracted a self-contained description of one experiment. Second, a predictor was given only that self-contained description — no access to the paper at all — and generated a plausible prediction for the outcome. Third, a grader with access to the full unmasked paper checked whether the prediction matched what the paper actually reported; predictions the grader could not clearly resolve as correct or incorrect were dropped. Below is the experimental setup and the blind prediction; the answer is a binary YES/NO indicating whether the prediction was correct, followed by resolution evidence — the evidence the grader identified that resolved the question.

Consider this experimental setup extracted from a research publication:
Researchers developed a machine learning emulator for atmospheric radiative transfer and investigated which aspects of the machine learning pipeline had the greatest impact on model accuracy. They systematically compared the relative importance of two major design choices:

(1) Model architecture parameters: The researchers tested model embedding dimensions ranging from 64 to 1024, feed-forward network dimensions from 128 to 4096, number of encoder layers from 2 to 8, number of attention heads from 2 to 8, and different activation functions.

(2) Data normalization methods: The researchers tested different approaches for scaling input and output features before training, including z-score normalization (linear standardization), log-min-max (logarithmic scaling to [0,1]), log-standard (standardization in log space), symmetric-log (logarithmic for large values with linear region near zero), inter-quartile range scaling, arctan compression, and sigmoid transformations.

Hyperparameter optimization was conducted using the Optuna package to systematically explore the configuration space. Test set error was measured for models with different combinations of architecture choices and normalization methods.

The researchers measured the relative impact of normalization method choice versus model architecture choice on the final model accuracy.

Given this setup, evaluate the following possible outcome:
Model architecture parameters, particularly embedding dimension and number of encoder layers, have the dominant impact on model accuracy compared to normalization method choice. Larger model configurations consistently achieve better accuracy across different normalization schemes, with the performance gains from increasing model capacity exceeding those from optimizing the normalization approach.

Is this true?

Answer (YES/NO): NO